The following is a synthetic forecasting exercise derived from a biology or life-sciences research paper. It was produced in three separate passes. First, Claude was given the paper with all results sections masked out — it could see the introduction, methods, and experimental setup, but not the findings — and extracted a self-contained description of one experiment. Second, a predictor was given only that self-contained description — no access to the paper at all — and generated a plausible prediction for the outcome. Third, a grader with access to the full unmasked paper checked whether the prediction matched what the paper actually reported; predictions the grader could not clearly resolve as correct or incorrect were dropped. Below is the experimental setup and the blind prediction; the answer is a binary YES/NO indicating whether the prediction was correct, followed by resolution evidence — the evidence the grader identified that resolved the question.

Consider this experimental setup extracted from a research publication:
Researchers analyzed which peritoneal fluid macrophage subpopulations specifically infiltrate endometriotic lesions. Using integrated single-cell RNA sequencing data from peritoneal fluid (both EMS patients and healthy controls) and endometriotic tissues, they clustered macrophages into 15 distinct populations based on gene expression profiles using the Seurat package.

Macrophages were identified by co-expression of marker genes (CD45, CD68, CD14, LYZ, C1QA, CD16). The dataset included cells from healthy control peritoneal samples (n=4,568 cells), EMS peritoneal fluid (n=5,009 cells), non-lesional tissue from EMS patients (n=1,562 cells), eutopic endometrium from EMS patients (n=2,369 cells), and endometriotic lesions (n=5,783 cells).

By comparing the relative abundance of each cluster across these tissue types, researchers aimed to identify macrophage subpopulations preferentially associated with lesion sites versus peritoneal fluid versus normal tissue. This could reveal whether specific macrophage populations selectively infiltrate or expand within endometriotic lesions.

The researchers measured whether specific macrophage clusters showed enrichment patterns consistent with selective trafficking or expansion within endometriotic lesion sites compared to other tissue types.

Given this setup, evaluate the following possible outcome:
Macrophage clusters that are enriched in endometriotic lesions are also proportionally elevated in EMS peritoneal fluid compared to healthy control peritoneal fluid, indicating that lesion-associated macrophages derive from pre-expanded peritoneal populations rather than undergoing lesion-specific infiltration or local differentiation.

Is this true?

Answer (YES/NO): NO